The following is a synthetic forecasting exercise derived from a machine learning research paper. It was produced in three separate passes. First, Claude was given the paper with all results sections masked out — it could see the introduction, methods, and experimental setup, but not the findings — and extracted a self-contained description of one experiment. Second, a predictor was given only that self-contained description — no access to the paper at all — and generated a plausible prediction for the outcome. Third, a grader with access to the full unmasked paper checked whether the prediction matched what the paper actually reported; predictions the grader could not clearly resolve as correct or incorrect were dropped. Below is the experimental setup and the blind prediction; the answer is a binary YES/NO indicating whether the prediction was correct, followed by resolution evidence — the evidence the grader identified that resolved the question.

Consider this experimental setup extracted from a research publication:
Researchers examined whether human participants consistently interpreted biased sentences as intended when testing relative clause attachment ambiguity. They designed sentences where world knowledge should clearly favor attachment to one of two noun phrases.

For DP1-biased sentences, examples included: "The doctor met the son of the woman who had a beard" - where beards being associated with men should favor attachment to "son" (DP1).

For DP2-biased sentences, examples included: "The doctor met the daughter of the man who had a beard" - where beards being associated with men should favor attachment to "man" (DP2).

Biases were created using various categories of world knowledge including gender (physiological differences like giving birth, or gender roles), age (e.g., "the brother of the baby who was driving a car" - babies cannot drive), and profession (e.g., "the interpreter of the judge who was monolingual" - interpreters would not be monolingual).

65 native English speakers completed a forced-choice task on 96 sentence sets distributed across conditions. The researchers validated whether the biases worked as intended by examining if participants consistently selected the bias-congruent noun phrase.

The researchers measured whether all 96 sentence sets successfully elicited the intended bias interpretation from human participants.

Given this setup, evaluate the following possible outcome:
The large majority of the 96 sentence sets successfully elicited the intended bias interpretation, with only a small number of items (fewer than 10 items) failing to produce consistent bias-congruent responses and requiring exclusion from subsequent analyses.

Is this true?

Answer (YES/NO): YES